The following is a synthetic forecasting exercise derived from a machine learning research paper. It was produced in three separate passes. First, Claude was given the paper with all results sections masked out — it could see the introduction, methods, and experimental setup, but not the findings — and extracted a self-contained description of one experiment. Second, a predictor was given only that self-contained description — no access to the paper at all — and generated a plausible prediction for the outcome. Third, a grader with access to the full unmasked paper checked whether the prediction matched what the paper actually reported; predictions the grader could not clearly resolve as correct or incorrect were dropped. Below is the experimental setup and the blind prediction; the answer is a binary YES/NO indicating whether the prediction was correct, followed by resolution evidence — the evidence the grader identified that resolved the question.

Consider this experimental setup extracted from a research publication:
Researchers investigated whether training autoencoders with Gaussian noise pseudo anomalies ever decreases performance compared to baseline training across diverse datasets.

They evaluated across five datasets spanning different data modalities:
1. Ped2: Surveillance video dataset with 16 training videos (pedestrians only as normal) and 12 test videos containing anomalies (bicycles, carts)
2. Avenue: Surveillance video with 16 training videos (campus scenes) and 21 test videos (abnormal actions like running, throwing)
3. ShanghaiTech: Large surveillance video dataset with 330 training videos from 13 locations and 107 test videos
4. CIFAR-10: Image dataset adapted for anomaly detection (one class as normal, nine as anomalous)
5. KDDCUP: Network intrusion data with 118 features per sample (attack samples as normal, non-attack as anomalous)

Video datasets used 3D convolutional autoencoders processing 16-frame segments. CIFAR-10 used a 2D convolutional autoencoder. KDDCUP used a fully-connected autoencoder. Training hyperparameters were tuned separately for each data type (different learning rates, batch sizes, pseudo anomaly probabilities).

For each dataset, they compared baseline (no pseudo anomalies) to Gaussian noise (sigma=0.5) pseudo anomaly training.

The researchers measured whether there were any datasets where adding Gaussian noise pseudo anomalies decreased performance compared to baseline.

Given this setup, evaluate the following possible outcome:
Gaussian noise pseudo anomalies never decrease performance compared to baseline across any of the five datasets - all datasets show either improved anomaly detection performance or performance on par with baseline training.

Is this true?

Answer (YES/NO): YES